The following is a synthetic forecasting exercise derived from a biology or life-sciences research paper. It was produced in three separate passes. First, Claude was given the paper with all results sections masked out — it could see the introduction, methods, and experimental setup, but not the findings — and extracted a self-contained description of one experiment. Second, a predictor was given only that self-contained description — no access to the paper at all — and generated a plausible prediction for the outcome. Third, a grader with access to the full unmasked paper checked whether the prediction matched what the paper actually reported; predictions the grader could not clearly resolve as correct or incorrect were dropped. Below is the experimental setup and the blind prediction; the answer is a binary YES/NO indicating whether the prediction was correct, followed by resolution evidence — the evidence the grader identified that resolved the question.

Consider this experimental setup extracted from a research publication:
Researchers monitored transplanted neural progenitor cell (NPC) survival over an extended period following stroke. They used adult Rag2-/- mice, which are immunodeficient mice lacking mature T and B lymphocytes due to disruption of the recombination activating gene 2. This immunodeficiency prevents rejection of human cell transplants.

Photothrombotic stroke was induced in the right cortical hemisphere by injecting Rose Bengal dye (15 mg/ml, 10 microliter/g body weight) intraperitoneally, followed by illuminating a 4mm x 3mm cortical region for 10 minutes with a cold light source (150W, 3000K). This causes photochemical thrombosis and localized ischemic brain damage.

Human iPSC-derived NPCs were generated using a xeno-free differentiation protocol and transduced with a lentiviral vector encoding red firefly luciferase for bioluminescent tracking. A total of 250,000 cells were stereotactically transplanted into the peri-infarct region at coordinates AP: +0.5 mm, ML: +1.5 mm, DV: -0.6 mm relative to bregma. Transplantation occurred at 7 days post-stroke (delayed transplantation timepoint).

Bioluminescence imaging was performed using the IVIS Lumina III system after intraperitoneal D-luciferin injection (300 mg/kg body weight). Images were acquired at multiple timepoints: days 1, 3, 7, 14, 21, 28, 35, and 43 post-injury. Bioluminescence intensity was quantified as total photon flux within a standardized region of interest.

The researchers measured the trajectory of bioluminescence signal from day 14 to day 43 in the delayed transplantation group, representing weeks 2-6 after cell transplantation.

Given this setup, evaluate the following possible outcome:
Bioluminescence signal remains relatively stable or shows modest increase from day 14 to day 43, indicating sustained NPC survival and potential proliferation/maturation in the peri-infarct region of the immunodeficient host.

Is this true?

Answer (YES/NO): YES